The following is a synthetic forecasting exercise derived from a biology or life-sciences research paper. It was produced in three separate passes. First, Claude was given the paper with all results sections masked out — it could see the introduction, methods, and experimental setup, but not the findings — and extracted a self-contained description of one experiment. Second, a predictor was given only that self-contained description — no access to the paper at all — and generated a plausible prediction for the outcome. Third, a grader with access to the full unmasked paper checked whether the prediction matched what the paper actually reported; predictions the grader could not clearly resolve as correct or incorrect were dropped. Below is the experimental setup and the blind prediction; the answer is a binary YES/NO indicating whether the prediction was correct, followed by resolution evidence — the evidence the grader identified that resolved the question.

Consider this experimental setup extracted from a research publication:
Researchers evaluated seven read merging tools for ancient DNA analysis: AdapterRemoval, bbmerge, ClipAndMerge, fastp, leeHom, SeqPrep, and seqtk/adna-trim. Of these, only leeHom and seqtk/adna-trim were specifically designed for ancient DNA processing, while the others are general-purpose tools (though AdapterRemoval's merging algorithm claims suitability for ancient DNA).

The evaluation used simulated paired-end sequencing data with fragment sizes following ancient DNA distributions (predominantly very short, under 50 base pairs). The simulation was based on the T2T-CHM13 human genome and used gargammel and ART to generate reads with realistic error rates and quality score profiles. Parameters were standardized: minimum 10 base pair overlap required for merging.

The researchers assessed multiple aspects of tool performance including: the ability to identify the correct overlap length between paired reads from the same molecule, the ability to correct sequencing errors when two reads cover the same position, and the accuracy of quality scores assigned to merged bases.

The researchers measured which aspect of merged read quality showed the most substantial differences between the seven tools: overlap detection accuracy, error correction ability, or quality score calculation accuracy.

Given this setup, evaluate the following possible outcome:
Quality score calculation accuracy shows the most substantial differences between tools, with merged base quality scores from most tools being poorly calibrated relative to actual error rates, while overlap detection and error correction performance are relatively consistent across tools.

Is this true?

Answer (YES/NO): NO